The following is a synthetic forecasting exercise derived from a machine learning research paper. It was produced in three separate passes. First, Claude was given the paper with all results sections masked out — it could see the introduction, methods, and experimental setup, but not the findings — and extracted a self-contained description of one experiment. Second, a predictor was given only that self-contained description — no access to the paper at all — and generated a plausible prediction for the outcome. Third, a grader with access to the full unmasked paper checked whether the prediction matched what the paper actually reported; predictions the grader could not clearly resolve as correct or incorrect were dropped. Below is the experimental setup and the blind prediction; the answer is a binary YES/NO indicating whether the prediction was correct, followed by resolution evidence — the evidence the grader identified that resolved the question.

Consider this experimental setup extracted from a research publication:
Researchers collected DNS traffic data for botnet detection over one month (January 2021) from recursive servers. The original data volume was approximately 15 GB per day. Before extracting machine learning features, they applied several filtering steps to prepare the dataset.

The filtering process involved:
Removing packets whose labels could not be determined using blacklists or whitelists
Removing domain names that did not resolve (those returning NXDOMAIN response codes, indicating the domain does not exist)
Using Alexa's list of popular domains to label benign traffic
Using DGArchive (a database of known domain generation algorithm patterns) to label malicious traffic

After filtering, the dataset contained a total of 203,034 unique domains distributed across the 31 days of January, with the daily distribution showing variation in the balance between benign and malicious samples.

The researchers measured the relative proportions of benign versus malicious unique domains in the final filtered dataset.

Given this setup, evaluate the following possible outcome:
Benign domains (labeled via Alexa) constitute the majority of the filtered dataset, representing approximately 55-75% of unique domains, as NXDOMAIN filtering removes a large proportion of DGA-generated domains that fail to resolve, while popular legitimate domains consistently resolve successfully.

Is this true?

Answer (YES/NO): NO